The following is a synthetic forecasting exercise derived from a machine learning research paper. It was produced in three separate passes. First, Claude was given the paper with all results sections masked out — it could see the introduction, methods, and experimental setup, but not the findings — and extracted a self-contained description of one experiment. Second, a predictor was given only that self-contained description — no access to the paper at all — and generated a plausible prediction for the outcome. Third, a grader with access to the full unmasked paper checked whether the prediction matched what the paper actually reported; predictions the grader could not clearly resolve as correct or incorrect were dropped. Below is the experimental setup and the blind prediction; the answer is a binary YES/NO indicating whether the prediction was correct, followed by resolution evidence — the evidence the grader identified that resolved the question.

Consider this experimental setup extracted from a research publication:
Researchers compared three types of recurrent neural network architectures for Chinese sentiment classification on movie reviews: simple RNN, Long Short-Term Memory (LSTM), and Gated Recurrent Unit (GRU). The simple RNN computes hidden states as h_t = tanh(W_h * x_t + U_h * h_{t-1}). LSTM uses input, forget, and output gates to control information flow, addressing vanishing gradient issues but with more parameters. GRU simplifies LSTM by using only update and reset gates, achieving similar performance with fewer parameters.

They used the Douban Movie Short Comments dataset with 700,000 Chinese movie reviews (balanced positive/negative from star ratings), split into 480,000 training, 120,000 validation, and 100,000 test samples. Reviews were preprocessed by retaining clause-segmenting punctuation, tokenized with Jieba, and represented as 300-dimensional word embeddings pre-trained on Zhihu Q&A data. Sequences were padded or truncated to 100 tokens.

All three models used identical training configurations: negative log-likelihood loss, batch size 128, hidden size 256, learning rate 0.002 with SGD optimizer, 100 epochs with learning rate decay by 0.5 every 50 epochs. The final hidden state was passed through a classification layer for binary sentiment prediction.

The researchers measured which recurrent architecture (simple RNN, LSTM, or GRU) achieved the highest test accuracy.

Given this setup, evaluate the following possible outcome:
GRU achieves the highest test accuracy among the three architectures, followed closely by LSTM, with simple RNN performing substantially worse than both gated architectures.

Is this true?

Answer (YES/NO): NO